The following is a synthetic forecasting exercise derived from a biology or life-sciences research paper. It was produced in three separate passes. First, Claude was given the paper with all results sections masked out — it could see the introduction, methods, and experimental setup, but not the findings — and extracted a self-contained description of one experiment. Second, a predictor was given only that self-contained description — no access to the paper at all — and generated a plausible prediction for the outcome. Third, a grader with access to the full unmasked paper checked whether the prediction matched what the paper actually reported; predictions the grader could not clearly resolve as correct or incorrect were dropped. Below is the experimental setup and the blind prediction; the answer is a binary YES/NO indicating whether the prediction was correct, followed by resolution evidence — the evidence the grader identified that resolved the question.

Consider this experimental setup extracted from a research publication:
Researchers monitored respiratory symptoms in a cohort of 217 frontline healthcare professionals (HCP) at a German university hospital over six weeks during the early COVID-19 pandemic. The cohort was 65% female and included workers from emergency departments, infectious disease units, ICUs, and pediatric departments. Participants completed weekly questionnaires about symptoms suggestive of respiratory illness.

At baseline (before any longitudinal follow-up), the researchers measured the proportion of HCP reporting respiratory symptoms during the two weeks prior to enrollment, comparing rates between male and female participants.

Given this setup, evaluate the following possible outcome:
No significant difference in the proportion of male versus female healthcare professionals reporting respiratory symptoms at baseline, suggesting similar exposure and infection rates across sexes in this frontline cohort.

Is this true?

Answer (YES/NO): NO